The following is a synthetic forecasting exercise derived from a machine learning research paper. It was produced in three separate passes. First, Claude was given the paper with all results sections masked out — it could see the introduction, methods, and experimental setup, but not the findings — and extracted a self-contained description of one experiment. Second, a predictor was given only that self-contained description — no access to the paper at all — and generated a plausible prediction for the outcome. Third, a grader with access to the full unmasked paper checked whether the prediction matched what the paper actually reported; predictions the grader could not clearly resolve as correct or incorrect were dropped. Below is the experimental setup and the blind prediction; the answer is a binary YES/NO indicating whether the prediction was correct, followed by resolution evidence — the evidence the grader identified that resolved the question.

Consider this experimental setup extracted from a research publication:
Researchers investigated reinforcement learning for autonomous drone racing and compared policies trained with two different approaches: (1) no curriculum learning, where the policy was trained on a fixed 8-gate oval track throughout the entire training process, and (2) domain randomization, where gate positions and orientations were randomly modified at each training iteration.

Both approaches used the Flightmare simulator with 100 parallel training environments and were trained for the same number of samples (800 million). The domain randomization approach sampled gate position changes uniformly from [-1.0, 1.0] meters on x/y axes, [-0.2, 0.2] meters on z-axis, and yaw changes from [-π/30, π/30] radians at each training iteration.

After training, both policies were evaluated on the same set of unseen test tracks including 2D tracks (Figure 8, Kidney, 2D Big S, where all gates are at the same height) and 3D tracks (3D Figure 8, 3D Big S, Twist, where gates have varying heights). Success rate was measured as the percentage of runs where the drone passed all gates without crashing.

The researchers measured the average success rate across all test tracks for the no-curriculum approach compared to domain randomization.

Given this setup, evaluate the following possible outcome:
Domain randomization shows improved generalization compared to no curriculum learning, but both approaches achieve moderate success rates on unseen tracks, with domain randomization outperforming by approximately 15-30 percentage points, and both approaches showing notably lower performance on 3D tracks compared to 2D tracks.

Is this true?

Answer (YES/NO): NO